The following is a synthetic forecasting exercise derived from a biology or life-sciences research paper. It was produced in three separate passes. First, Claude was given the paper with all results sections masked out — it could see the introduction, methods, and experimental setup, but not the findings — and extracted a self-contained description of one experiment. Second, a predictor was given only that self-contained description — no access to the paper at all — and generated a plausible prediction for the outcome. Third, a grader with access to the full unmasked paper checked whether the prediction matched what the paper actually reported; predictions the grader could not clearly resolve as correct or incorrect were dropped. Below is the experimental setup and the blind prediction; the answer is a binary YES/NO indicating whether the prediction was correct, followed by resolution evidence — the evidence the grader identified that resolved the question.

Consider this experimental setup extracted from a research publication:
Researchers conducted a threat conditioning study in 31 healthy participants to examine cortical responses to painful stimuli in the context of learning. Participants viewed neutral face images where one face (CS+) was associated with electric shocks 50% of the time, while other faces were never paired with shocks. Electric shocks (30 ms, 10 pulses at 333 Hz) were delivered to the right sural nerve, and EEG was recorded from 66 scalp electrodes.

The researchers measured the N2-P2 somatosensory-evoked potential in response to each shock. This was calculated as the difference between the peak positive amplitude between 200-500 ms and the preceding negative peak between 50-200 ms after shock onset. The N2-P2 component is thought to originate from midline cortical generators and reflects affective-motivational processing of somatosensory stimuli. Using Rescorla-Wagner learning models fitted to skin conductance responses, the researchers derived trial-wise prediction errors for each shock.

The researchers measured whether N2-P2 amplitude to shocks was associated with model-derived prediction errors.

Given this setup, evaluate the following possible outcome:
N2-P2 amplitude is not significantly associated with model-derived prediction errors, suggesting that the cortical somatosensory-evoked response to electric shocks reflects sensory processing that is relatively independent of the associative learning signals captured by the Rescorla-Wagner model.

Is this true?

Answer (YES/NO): NO